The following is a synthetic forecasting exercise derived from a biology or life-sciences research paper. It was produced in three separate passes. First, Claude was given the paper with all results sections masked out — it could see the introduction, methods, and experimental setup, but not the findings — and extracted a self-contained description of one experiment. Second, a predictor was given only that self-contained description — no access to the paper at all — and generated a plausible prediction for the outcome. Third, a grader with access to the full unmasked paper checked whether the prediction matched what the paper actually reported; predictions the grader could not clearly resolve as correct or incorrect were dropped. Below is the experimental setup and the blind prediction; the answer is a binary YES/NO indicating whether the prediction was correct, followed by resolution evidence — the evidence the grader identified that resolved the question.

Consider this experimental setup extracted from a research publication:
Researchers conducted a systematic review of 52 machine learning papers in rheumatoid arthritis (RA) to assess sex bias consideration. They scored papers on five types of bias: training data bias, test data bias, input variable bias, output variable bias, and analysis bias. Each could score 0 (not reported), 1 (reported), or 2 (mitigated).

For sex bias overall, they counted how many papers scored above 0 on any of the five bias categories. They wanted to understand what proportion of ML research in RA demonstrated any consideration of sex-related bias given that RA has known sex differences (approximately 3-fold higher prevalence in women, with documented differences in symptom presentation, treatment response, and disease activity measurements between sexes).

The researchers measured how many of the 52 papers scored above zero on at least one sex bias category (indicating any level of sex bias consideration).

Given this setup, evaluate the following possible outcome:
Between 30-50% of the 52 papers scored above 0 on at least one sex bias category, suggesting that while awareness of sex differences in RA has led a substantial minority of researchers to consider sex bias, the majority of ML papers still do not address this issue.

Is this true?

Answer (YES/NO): NO